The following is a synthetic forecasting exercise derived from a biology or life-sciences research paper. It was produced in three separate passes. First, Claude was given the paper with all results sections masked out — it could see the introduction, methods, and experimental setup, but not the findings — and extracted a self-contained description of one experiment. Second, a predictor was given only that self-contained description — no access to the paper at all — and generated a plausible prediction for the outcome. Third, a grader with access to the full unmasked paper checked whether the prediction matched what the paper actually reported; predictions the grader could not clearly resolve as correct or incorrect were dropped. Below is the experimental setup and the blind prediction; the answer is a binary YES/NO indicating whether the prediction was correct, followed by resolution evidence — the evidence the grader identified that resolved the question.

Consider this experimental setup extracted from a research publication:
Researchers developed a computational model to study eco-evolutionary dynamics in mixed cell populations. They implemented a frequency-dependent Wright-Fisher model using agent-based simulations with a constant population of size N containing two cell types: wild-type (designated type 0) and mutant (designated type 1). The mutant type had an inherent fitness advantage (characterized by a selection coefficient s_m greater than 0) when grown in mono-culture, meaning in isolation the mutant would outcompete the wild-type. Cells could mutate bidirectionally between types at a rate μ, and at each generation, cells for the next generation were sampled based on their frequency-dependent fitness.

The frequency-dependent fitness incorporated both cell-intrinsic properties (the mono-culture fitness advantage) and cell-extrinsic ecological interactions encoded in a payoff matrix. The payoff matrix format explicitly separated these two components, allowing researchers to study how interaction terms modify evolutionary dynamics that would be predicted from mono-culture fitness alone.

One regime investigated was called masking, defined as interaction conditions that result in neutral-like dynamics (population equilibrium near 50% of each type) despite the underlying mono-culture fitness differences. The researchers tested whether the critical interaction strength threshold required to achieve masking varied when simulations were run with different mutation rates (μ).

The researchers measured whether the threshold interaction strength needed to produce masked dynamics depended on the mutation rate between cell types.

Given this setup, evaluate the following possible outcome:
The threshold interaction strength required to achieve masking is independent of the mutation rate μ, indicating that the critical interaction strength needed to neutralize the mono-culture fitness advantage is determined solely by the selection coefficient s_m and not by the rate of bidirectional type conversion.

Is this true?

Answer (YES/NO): YES